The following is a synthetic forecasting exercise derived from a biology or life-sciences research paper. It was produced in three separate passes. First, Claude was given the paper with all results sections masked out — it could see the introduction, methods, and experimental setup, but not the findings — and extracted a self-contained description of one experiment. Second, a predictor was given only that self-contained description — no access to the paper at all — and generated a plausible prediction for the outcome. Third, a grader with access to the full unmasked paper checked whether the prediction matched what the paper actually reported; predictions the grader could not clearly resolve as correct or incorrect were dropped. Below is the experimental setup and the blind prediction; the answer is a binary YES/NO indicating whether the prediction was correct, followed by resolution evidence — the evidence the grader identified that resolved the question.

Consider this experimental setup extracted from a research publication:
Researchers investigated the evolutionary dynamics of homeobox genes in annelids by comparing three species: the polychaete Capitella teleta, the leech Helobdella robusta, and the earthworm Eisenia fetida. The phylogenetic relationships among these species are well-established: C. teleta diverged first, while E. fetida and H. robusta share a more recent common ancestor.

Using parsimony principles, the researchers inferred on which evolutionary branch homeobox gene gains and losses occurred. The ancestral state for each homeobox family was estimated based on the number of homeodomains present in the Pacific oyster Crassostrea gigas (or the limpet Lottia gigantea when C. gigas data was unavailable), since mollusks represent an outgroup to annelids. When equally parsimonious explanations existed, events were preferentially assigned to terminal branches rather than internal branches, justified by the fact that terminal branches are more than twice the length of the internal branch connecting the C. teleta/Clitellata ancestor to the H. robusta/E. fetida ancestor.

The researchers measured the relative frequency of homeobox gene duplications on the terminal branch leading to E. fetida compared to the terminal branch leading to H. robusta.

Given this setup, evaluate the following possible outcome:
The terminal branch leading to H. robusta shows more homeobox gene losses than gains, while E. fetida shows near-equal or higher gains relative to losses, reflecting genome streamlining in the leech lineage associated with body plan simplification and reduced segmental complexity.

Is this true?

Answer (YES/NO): NO